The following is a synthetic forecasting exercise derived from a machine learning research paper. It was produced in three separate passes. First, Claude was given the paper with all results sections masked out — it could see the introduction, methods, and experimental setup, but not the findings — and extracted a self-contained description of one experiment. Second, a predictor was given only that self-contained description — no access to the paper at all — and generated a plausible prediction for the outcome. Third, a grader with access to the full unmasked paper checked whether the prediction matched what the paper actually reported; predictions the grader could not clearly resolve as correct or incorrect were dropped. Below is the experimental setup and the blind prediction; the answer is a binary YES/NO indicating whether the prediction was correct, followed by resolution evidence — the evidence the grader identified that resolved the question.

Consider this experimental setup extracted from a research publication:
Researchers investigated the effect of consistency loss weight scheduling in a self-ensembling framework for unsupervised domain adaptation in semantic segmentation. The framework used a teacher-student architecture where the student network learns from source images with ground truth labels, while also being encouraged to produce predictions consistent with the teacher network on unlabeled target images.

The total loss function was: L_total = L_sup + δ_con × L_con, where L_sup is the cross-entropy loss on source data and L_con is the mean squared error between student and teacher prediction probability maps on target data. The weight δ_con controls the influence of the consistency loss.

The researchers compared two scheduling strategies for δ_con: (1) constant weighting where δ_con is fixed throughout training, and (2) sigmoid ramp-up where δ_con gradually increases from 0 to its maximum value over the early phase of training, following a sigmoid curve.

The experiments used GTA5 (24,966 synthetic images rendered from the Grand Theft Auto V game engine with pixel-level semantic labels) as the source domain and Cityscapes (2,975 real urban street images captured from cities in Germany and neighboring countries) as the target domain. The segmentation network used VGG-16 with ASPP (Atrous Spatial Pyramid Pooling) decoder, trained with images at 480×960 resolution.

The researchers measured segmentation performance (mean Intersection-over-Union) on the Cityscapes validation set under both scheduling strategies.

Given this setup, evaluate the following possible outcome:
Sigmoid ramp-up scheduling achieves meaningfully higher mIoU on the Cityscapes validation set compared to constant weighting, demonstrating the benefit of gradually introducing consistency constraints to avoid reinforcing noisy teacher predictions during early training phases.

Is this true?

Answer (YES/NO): NO